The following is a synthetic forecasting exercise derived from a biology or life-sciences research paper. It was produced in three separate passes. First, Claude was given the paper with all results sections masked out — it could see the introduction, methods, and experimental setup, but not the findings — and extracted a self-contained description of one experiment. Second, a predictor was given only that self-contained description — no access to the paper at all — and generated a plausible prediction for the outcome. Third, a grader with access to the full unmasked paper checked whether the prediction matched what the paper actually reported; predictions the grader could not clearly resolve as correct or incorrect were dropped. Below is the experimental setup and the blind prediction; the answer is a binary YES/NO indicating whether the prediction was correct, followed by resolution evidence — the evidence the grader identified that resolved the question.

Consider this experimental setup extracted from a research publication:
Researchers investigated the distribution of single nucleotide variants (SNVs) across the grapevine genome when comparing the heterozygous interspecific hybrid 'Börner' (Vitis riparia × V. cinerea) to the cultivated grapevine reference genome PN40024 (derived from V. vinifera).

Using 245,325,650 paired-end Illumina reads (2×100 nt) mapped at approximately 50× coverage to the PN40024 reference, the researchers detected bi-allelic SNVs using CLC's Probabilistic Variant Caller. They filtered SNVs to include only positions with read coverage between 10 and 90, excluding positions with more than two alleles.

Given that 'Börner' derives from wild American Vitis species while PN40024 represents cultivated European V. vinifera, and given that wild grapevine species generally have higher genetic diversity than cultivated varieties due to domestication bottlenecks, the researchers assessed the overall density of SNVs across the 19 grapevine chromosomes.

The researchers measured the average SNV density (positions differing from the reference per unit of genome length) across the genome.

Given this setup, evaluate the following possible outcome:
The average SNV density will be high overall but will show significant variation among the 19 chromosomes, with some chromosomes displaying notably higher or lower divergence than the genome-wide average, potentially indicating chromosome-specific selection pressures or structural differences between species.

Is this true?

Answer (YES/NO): NO